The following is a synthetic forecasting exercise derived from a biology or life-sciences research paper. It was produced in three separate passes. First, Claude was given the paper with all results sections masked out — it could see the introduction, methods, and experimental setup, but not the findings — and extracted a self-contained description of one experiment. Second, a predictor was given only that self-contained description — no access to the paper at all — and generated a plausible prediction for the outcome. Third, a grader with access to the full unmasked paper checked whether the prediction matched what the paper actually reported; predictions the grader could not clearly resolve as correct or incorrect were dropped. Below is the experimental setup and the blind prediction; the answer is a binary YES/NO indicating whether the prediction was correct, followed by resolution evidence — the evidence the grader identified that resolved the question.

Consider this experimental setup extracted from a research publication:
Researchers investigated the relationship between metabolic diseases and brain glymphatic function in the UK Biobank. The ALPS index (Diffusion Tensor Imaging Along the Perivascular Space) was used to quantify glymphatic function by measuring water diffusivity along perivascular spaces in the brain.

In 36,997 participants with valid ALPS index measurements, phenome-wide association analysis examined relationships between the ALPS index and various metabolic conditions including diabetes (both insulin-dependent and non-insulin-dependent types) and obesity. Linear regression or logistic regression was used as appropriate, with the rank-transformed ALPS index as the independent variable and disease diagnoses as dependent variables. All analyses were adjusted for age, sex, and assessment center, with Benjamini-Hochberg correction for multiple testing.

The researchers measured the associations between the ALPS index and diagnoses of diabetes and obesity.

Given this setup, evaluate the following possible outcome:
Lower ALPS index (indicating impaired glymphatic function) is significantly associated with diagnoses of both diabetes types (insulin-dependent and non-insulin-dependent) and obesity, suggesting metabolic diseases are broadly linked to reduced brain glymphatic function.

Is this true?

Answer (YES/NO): YES